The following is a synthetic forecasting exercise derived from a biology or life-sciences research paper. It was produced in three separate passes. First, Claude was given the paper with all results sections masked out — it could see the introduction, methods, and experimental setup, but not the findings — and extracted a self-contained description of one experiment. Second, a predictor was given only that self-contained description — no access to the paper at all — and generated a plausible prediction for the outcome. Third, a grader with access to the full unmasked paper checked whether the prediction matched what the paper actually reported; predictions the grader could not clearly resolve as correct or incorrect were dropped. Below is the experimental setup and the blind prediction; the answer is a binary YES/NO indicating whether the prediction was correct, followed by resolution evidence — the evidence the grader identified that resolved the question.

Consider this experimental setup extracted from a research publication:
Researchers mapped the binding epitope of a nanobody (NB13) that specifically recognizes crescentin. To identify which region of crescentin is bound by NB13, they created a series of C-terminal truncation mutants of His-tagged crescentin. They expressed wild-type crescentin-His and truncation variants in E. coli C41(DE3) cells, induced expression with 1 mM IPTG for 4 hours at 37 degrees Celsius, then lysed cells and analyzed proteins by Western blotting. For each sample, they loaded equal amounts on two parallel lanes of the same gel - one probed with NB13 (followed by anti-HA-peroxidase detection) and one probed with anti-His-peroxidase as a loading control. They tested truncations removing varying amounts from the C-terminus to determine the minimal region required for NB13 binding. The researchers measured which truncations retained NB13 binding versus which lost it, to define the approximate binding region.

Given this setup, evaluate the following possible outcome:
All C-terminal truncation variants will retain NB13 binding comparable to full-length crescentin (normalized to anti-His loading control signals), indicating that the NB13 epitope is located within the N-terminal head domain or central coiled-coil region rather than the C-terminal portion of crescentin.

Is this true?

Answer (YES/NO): NO